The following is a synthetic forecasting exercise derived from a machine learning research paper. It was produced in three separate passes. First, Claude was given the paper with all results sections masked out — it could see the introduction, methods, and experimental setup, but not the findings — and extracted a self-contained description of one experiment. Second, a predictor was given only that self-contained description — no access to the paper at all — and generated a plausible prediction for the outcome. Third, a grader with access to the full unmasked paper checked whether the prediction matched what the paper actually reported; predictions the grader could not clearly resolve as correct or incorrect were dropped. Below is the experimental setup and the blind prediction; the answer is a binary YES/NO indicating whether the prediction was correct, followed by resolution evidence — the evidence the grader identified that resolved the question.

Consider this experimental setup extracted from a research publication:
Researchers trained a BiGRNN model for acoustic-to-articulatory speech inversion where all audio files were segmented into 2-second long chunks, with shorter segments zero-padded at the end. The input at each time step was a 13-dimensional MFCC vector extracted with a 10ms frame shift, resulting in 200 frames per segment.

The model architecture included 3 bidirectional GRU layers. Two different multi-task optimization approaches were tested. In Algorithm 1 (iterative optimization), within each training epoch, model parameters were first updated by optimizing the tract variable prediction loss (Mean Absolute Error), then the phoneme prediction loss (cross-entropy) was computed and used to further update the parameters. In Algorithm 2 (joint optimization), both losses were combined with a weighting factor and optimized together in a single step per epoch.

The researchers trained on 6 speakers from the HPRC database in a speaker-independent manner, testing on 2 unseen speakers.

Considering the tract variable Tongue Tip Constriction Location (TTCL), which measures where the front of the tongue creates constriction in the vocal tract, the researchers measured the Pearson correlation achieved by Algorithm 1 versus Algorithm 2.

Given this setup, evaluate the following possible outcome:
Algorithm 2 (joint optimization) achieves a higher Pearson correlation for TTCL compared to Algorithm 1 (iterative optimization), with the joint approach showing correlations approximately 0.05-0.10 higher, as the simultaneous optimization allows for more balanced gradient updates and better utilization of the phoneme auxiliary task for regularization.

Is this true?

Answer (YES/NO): NO